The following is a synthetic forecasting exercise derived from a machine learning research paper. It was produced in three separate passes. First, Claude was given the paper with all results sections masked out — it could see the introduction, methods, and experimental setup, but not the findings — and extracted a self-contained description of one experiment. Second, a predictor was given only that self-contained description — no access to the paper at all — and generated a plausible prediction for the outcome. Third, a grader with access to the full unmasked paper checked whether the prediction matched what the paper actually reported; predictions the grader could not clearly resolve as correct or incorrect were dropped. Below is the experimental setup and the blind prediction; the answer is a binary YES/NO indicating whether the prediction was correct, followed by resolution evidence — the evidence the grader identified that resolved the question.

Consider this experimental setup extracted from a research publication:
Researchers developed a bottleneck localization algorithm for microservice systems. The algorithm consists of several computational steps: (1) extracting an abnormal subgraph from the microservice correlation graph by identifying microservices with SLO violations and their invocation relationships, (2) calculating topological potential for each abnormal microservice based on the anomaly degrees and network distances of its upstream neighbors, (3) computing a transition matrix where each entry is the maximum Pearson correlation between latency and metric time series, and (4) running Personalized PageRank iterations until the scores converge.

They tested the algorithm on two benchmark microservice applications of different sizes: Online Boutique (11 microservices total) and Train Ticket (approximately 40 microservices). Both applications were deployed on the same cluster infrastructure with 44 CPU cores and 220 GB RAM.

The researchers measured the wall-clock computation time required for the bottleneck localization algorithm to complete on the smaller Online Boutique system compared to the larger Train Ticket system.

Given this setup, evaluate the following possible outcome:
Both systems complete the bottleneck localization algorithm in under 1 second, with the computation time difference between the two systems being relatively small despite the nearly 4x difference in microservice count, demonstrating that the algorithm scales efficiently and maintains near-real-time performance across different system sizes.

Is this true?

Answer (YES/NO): NO